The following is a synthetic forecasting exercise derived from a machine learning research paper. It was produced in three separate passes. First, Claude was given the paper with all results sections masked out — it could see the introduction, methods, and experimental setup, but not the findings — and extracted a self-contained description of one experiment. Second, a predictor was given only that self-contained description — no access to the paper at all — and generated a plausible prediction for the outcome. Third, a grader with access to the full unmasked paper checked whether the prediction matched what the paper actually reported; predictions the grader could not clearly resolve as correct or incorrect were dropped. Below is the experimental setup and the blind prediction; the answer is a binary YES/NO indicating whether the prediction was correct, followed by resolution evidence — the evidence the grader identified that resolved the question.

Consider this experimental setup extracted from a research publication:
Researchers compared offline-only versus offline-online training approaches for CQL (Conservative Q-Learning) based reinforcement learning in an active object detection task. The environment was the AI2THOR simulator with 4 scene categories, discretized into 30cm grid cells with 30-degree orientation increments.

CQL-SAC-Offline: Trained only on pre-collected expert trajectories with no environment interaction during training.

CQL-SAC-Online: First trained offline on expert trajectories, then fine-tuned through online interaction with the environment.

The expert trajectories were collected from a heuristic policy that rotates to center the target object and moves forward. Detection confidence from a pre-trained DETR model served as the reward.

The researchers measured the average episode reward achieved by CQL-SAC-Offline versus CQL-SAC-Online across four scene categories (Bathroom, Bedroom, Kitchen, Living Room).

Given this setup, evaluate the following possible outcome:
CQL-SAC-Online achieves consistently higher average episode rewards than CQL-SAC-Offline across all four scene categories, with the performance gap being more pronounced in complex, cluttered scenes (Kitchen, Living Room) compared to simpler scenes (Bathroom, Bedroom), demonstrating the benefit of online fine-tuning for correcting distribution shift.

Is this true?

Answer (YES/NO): NO